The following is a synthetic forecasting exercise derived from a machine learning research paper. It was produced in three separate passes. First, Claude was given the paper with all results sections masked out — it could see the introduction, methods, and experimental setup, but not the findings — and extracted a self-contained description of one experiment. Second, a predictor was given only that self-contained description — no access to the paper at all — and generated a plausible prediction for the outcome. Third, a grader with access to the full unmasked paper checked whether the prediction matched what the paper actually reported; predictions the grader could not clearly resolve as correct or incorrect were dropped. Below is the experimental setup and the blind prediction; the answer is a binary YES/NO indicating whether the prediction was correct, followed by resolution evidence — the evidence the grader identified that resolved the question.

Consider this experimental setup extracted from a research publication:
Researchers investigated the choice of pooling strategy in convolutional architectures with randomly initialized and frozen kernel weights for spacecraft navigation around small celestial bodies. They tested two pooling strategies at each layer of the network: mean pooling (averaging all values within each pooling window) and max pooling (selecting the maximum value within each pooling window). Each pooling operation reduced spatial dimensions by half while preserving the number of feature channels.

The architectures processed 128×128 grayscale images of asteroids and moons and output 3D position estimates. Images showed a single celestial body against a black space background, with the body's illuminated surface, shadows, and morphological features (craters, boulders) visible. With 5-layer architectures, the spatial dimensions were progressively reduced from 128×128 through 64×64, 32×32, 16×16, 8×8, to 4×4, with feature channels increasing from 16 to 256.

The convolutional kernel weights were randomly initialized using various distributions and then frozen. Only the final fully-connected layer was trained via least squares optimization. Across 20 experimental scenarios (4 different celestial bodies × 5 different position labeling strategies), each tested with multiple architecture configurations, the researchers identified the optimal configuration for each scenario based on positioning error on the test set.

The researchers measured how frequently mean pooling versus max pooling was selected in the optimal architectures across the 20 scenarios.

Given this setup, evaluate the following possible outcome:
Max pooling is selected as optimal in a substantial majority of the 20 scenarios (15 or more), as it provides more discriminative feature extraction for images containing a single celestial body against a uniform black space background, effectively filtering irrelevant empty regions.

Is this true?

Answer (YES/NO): NO